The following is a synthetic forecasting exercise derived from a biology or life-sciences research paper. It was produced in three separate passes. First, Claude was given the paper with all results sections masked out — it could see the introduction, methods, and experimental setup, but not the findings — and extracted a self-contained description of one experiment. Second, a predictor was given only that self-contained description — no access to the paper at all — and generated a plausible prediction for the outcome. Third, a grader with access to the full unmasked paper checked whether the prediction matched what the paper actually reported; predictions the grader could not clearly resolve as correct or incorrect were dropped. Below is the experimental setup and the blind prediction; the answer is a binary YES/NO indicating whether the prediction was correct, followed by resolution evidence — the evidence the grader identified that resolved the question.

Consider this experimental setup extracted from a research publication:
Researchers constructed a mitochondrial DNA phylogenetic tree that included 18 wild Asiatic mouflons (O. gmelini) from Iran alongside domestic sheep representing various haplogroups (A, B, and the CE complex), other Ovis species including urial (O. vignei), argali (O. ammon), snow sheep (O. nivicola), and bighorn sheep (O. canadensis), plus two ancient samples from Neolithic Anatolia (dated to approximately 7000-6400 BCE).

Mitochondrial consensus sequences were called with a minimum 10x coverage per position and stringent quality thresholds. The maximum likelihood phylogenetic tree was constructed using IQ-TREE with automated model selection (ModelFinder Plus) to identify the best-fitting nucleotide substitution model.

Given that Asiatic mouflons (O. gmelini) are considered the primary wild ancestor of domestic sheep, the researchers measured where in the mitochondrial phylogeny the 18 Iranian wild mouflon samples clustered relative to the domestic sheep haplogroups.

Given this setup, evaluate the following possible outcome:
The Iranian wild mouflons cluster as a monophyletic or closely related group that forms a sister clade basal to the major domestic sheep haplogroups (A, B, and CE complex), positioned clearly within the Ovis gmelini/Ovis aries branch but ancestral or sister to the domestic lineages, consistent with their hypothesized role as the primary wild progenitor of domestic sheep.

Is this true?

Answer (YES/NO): NO